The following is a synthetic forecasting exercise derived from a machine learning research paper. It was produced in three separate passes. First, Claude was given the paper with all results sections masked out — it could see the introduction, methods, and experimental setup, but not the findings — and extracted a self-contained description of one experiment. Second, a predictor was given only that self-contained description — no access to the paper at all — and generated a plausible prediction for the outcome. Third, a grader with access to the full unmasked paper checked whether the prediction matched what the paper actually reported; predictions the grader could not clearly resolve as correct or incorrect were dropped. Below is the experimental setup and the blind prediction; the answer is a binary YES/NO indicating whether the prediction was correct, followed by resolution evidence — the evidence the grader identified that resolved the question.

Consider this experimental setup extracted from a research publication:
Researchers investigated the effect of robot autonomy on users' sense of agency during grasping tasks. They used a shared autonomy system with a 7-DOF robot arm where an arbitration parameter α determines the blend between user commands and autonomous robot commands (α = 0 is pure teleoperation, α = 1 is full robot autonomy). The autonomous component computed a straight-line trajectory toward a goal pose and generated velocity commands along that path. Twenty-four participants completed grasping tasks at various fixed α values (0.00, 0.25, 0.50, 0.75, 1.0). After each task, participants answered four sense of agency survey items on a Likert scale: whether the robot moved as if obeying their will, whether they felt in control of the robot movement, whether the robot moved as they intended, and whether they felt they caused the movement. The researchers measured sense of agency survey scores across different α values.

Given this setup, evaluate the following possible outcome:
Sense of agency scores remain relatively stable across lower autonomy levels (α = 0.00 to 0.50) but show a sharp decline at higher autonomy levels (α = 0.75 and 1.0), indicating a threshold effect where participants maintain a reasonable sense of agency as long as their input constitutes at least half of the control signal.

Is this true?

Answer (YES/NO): NO